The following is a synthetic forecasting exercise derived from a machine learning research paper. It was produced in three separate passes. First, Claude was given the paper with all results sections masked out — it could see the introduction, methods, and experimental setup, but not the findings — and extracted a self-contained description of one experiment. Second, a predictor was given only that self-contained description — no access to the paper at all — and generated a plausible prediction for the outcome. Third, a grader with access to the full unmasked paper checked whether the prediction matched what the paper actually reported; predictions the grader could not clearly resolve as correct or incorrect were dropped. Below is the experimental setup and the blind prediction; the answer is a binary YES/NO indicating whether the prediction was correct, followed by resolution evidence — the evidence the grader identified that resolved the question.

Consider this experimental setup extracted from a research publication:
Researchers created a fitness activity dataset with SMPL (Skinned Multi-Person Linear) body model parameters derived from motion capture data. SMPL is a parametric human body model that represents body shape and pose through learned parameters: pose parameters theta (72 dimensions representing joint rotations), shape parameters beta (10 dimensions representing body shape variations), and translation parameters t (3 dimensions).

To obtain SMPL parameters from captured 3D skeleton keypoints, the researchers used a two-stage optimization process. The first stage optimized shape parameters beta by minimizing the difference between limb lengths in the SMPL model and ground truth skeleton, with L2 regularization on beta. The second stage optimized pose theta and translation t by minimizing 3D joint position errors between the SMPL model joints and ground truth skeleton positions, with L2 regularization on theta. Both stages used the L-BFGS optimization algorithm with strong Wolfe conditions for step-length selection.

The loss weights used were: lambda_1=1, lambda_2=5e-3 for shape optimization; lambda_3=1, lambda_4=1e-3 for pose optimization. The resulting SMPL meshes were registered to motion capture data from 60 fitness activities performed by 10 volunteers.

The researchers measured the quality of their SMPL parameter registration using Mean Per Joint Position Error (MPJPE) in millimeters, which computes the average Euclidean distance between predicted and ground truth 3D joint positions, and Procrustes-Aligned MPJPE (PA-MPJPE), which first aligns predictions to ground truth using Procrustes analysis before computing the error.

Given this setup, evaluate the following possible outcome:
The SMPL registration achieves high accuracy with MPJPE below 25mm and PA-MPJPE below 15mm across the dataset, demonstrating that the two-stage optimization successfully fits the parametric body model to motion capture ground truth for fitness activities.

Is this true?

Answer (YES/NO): NO